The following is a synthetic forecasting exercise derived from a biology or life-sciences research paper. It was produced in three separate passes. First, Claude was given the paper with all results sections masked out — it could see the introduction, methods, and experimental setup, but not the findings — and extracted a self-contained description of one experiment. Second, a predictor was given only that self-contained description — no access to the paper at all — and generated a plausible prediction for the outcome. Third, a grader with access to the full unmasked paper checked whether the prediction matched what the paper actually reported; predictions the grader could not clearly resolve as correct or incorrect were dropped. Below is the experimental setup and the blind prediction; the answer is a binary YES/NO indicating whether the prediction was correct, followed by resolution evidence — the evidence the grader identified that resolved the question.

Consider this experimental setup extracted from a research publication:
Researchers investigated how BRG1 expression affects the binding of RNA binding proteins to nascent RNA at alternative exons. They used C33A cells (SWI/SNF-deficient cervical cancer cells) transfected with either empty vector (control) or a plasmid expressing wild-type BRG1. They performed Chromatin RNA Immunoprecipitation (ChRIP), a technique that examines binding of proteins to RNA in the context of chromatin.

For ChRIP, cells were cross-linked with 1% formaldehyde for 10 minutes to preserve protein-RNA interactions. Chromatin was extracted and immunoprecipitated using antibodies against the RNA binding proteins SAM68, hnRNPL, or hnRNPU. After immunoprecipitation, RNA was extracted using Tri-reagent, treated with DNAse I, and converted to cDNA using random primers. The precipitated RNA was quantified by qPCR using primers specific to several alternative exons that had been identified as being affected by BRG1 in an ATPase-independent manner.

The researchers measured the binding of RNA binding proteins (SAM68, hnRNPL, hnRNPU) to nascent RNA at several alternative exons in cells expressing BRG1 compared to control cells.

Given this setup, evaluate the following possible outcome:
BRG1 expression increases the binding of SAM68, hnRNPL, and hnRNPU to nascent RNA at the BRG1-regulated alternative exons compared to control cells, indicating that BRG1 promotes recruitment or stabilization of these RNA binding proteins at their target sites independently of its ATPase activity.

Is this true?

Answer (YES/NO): NO